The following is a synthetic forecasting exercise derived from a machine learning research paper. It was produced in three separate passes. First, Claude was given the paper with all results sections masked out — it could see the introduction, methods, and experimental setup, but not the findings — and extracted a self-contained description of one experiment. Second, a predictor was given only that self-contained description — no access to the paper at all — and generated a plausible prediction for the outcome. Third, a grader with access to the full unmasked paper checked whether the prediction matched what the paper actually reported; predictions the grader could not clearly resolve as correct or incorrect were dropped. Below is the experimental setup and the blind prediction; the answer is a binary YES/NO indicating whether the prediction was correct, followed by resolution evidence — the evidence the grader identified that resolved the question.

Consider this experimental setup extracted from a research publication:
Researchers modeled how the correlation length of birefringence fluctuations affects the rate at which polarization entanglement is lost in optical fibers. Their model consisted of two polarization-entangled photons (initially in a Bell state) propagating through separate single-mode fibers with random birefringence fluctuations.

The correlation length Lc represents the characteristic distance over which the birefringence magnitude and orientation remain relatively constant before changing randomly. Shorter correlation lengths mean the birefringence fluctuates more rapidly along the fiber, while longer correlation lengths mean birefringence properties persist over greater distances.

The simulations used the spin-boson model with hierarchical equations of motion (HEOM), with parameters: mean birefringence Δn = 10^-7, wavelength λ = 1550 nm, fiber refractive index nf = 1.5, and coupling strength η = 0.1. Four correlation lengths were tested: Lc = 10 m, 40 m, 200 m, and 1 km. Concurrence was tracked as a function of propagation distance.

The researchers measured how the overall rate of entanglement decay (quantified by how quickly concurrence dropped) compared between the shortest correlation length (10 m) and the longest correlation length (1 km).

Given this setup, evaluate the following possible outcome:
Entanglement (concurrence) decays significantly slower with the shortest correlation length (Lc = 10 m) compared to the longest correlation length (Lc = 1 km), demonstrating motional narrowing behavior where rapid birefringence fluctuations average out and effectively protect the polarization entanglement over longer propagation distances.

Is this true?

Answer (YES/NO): YES